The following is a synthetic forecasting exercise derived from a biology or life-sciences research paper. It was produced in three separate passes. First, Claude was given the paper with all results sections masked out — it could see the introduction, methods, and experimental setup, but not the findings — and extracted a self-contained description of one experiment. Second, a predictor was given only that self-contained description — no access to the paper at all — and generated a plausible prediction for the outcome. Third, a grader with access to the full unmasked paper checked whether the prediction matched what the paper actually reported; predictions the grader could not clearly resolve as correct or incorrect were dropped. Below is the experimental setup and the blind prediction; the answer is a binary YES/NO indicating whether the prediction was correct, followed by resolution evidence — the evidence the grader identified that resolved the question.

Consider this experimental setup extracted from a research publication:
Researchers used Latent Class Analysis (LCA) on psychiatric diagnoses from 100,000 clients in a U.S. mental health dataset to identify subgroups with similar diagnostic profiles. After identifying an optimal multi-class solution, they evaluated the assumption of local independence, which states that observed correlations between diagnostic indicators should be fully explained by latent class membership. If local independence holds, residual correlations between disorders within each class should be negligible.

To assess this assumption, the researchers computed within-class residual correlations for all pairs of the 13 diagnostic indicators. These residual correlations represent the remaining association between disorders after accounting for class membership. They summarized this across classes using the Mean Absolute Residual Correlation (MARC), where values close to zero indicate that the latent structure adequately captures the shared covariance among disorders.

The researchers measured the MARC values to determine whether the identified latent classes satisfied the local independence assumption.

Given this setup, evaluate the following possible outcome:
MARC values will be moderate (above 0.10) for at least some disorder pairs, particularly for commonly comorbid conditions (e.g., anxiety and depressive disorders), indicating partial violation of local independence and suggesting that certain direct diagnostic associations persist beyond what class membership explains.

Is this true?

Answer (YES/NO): NO